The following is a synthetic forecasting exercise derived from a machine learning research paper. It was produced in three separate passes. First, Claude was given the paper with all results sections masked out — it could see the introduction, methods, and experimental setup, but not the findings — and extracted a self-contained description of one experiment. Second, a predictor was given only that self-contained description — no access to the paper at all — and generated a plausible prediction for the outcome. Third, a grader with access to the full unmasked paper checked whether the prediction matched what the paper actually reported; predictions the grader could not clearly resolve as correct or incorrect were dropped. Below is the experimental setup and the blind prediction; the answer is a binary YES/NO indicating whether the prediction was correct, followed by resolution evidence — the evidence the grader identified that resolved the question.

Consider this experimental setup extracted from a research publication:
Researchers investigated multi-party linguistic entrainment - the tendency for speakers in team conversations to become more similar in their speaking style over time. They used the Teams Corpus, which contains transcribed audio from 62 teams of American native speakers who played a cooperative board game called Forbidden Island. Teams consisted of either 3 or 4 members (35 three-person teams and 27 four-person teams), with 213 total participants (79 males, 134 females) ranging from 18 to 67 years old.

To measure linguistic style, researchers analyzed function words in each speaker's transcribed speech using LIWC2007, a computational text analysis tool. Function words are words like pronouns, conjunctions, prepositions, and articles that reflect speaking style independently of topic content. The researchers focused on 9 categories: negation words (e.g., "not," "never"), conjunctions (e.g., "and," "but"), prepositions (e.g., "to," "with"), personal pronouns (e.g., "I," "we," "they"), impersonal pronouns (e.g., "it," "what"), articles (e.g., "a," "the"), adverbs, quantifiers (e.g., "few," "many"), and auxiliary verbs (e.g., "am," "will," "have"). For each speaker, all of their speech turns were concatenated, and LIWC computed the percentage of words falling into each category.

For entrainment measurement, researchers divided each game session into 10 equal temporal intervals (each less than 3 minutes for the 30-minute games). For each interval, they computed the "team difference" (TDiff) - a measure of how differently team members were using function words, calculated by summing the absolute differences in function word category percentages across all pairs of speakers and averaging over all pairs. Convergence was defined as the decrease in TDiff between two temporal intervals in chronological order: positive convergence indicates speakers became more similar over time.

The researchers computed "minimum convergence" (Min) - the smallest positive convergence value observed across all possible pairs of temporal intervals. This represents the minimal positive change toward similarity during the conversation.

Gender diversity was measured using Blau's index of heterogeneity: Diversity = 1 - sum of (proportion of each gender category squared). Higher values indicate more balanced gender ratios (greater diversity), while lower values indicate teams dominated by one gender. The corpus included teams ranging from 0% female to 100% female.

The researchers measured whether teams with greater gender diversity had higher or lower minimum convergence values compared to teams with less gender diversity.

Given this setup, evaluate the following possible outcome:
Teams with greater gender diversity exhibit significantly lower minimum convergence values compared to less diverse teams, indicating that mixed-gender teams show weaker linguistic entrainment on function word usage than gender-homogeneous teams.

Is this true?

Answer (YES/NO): NO